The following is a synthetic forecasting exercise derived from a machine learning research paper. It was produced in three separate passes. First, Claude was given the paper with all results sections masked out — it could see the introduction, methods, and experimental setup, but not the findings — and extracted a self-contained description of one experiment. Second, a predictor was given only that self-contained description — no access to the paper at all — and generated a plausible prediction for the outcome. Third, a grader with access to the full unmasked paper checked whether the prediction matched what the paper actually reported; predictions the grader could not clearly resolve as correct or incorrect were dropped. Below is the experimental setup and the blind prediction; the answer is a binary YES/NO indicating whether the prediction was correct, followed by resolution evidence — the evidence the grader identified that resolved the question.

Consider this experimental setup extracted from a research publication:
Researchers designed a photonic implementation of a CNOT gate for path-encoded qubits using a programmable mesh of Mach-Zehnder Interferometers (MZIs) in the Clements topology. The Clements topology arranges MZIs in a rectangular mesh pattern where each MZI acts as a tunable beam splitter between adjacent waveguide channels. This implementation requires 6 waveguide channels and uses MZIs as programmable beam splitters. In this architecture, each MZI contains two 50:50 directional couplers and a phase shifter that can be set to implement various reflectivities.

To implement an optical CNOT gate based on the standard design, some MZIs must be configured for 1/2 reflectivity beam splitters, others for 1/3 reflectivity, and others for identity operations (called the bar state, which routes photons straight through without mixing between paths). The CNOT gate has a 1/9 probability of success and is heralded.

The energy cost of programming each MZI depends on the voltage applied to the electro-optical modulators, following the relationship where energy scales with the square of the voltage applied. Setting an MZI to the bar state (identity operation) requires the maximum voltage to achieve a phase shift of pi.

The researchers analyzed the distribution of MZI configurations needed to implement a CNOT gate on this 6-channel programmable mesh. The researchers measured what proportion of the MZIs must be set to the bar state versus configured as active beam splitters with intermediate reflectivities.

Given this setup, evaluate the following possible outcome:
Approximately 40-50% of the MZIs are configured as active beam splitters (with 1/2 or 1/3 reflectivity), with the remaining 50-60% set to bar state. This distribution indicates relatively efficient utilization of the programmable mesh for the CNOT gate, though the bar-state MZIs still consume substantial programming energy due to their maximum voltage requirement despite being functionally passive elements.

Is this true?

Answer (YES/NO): NO